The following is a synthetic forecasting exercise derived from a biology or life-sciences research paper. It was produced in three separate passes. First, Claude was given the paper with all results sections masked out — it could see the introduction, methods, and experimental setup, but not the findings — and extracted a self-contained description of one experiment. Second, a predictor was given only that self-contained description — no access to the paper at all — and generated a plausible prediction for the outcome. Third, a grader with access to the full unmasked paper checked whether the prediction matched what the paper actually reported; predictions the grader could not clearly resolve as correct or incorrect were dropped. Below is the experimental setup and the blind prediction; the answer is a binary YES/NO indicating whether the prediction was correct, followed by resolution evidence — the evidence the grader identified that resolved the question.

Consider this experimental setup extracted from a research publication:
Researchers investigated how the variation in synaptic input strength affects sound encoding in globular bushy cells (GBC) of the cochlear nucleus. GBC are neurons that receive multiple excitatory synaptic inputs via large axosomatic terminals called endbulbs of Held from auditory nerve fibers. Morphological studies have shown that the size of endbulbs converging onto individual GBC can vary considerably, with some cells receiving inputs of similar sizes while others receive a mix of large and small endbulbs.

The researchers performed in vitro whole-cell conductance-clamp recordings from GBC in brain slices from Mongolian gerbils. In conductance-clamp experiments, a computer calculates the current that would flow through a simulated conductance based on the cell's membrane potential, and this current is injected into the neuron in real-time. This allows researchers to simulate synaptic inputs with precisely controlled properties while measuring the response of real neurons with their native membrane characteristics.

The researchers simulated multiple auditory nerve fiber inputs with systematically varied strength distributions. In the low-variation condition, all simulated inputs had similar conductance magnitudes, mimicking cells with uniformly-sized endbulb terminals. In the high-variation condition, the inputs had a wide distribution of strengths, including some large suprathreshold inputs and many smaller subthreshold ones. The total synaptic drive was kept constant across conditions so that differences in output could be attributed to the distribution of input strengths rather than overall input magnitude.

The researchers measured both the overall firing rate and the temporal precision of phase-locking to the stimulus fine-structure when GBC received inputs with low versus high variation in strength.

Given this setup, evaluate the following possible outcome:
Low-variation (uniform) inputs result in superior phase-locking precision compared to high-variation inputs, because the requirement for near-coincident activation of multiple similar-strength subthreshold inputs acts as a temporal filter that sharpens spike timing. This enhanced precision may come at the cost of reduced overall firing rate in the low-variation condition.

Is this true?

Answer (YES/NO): YES